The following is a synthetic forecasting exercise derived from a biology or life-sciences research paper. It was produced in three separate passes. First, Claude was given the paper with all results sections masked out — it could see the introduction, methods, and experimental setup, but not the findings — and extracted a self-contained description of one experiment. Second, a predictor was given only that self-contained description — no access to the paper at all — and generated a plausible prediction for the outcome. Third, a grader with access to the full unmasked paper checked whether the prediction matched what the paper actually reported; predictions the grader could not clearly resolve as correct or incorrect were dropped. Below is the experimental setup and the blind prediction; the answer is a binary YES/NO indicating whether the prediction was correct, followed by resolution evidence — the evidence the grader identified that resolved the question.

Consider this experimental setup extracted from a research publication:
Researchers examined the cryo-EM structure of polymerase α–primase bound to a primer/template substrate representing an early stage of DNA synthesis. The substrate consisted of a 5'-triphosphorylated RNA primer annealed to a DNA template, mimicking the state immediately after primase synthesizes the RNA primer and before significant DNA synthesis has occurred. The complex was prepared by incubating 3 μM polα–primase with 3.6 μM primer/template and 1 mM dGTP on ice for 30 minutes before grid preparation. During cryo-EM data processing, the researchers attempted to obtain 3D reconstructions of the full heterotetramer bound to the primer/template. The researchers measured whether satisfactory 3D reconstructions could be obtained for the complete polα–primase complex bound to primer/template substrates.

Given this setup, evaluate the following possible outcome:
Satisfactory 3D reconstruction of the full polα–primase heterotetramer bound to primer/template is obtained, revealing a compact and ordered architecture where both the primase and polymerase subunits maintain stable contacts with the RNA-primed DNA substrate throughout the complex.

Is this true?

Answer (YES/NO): NO